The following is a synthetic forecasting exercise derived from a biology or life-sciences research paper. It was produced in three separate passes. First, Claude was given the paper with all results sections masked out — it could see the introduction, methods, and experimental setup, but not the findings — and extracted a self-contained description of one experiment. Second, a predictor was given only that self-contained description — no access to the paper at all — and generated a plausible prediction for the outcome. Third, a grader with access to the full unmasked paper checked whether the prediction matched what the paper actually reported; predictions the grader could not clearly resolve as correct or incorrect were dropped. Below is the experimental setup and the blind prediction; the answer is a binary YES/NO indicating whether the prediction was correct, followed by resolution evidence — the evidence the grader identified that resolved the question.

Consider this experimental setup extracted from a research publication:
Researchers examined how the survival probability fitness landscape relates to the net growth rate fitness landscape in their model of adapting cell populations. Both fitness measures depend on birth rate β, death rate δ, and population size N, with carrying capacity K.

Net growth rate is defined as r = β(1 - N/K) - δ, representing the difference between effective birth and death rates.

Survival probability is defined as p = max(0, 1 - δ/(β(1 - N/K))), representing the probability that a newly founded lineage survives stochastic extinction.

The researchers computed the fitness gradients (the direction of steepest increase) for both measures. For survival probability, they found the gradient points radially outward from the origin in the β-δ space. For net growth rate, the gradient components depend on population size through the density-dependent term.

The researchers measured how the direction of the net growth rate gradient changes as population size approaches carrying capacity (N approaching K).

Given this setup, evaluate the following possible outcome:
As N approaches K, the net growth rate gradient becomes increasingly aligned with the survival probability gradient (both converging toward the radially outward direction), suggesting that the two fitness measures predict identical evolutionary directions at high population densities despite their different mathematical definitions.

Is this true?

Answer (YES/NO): YES